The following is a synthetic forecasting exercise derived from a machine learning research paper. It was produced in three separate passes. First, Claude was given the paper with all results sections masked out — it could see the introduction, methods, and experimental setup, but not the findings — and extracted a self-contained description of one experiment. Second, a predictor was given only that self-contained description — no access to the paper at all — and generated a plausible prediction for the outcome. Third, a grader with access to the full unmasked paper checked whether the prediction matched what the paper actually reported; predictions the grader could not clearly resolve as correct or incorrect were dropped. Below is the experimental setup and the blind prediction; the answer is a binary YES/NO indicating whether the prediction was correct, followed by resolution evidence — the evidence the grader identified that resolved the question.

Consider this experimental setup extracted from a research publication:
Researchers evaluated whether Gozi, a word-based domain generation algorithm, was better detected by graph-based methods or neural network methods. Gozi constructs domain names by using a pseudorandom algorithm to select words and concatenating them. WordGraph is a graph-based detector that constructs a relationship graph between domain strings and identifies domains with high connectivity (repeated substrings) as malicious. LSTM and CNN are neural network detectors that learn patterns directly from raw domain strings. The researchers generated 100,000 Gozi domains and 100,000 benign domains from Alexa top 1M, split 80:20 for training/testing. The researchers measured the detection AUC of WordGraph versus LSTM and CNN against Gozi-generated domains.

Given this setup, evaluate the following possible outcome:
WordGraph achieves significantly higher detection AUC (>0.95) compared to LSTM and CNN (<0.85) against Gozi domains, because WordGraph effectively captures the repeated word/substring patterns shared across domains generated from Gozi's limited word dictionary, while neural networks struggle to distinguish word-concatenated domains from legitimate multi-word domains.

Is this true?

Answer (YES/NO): NO